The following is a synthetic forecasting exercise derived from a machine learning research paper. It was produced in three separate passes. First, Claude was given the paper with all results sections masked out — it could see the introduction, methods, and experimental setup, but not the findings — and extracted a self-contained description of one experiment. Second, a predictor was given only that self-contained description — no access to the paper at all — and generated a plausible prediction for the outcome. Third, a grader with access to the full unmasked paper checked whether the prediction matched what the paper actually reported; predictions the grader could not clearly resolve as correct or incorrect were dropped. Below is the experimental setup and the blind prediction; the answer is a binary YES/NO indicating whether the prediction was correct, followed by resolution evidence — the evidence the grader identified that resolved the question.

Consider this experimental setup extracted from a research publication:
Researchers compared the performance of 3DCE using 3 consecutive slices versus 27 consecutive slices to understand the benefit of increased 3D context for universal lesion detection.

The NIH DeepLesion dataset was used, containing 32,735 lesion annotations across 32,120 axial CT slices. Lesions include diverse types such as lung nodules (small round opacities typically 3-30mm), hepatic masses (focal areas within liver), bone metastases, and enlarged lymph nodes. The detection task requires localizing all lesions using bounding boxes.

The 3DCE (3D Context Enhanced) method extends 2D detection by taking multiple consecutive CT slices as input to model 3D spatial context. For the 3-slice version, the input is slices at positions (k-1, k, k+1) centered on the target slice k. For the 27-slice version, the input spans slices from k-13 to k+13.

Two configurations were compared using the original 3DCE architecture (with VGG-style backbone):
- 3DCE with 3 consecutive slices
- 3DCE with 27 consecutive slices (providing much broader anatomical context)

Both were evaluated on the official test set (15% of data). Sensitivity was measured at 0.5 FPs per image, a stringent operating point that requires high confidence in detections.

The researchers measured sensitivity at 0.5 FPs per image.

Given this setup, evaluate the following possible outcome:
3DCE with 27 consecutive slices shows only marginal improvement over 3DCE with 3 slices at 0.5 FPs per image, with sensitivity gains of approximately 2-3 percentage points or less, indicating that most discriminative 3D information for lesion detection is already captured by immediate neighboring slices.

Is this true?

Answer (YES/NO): NO